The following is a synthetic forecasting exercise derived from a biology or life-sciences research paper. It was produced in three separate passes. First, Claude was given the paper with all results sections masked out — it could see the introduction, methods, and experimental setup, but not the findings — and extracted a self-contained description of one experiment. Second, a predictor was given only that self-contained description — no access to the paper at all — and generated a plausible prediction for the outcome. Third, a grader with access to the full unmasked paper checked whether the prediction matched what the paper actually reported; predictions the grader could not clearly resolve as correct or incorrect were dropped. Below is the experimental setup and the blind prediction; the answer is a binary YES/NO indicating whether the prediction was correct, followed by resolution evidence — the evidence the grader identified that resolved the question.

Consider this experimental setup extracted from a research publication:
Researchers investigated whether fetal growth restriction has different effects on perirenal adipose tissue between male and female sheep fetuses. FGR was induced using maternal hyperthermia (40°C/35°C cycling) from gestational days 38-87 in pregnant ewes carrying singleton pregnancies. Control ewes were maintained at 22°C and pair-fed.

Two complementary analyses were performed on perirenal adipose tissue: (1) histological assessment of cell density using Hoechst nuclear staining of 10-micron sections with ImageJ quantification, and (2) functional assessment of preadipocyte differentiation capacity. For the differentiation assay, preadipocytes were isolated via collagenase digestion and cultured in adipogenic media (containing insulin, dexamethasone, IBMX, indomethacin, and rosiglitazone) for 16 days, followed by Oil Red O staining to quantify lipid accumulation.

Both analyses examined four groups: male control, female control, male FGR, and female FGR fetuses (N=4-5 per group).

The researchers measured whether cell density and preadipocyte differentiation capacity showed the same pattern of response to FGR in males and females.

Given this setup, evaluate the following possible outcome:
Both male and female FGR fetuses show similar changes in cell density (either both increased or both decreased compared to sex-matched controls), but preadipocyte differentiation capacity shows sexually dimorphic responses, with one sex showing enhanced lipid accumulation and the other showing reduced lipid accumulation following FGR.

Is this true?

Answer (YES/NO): NO